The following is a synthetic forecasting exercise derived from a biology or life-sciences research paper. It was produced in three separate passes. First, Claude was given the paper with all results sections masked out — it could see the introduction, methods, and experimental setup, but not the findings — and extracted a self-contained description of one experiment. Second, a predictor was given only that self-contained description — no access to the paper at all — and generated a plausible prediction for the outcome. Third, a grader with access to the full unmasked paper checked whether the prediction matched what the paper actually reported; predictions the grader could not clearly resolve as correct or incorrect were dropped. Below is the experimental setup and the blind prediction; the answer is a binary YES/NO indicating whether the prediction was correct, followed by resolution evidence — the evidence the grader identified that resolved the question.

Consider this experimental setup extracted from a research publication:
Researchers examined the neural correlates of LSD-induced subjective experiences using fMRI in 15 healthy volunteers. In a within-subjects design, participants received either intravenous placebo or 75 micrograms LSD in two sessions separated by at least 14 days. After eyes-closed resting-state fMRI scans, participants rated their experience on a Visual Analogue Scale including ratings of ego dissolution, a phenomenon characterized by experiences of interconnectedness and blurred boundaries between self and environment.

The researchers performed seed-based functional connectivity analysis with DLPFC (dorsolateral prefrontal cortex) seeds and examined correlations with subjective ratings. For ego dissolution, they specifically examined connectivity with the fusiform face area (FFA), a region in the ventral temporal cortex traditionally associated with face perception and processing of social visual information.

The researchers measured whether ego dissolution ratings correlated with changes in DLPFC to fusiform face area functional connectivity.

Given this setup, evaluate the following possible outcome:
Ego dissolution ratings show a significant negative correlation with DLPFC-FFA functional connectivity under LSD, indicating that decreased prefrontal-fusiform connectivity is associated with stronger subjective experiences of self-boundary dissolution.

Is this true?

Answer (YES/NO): NO